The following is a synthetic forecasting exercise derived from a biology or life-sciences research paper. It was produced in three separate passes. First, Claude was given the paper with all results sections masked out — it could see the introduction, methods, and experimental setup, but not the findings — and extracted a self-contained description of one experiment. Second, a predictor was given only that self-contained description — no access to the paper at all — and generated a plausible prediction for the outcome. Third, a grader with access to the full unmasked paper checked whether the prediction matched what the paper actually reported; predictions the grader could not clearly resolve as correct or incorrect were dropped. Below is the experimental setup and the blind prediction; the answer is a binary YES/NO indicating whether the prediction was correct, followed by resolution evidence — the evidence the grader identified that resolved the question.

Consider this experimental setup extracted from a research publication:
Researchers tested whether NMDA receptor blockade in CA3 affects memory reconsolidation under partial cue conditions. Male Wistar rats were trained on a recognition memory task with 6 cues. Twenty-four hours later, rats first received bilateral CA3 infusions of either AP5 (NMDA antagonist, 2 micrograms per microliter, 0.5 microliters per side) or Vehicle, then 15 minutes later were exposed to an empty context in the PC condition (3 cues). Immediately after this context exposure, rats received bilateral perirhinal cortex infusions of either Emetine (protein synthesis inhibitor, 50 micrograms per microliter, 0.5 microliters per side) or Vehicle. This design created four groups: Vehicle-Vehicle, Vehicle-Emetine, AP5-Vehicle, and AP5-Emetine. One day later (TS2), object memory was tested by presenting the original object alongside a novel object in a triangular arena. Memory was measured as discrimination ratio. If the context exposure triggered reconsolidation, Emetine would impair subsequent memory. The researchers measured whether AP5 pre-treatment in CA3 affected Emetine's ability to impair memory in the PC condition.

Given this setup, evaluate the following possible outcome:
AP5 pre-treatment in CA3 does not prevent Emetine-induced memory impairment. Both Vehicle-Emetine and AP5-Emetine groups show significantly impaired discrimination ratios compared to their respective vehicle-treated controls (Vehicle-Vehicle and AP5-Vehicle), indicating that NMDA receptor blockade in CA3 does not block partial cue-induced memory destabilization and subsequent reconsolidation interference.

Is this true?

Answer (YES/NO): NO